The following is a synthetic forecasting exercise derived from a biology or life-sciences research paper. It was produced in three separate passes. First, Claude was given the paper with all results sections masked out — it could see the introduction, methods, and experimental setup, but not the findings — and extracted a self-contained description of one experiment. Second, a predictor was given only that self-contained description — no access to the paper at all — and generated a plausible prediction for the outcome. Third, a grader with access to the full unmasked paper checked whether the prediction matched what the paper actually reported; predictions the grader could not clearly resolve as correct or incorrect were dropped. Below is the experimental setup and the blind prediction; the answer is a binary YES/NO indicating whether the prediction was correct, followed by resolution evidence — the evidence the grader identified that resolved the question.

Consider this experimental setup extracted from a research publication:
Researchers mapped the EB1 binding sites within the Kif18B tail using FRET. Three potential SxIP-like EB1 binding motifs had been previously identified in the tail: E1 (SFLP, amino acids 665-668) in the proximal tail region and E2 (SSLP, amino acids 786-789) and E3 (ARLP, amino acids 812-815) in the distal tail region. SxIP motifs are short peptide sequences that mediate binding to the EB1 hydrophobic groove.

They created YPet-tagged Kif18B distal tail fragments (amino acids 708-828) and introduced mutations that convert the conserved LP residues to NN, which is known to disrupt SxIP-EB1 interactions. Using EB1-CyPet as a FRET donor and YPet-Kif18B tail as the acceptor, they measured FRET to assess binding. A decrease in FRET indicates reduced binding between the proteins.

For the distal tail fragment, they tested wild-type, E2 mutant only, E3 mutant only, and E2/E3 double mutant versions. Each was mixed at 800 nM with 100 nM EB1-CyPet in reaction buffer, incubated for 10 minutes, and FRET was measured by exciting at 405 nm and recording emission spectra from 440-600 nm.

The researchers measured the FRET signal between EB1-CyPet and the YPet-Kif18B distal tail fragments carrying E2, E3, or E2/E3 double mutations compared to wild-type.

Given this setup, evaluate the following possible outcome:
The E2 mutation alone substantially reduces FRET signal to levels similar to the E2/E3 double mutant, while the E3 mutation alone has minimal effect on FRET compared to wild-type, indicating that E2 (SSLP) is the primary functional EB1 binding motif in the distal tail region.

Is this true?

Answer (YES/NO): NO